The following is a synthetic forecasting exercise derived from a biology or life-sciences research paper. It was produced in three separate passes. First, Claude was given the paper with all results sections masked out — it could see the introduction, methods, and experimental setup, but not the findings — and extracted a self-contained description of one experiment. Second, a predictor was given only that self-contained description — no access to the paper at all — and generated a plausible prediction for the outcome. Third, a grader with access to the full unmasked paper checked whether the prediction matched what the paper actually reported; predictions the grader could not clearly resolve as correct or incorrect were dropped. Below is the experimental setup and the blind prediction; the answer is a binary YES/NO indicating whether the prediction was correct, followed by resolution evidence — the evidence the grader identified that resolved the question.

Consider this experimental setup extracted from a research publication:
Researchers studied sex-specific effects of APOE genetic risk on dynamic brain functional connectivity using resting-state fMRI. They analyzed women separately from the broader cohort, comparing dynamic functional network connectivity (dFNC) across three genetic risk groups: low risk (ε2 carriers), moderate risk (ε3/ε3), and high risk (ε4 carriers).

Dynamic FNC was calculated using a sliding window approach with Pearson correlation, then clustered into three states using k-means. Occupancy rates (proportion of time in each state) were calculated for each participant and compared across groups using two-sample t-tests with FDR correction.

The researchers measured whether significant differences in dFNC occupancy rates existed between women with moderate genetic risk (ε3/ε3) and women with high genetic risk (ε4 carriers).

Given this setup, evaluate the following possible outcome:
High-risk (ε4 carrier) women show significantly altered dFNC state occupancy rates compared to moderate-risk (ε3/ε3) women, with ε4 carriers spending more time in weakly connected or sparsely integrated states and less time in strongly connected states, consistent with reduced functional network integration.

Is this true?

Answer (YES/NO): NO